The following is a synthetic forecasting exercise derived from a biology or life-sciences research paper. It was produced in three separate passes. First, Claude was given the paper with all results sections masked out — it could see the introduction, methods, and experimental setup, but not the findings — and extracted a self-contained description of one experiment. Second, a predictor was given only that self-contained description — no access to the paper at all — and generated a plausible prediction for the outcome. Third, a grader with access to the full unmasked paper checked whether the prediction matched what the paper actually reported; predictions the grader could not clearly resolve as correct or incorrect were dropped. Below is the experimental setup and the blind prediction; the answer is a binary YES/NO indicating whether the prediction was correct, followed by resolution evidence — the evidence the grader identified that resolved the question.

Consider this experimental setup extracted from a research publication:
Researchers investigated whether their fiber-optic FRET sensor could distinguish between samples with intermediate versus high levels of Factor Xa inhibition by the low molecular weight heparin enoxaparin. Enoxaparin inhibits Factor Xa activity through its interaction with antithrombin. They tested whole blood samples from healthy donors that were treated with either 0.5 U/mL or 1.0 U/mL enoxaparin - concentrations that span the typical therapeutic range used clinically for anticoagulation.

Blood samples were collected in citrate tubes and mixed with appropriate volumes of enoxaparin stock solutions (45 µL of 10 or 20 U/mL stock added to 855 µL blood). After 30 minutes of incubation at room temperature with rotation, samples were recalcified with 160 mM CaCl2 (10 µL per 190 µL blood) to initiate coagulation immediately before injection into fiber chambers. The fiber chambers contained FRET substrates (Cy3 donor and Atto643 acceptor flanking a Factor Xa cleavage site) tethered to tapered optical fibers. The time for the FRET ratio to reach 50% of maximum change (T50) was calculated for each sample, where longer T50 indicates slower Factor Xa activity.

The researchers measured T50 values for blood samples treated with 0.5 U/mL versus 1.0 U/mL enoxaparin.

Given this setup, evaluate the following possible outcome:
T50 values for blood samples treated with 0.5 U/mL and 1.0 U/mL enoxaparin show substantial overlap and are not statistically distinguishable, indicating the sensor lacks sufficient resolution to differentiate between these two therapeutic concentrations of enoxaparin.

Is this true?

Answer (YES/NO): NO